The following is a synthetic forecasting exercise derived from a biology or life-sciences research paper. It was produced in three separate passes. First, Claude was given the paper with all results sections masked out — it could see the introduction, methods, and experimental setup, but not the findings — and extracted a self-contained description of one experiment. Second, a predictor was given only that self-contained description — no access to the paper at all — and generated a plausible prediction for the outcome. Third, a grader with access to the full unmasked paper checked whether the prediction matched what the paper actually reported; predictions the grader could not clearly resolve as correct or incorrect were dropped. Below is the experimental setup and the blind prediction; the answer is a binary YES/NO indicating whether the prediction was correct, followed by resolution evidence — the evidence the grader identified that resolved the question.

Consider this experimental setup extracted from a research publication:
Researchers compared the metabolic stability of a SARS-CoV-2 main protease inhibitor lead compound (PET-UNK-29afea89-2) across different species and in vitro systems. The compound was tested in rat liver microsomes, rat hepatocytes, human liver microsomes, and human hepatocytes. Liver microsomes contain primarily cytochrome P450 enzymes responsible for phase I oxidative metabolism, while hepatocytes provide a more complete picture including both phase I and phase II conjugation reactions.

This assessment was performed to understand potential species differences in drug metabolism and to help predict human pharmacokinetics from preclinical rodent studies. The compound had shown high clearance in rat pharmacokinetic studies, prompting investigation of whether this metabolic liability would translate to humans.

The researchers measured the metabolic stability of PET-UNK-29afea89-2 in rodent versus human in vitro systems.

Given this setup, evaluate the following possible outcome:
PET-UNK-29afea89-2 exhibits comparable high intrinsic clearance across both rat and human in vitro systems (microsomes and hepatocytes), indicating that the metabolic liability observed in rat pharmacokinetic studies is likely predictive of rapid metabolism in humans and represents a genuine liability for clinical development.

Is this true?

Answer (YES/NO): NO